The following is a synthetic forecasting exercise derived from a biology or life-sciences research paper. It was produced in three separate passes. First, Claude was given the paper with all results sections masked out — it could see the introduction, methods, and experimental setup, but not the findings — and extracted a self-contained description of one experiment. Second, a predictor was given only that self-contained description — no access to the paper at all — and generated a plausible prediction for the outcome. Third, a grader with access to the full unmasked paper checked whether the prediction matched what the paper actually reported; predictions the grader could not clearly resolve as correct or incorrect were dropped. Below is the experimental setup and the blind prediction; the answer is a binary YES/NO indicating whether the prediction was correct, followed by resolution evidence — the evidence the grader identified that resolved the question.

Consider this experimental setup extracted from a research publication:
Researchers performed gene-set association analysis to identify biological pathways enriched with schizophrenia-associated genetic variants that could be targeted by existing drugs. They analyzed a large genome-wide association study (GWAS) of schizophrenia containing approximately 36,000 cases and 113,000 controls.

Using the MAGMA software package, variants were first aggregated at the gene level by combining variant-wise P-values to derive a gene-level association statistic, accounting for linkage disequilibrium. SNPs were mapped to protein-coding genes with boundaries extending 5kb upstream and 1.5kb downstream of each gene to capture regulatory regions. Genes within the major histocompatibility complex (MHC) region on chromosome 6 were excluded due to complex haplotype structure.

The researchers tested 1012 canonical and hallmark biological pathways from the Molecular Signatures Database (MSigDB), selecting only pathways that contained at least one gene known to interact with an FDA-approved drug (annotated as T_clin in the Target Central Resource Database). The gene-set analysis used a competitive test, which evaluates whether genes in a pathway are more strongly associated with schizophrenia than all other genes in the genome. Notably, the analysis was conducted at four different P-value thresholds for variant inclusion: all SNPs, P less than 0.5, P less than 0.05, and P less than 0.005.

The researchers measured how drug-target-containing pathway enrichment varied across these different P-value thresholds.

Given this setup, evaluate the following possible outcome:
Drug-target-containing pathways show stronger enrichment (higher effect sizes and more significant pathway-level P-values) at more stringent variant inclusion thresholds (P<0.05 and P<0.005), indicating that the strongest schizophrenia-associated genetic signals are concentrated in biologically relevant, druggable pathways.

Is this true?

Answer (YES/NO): NO